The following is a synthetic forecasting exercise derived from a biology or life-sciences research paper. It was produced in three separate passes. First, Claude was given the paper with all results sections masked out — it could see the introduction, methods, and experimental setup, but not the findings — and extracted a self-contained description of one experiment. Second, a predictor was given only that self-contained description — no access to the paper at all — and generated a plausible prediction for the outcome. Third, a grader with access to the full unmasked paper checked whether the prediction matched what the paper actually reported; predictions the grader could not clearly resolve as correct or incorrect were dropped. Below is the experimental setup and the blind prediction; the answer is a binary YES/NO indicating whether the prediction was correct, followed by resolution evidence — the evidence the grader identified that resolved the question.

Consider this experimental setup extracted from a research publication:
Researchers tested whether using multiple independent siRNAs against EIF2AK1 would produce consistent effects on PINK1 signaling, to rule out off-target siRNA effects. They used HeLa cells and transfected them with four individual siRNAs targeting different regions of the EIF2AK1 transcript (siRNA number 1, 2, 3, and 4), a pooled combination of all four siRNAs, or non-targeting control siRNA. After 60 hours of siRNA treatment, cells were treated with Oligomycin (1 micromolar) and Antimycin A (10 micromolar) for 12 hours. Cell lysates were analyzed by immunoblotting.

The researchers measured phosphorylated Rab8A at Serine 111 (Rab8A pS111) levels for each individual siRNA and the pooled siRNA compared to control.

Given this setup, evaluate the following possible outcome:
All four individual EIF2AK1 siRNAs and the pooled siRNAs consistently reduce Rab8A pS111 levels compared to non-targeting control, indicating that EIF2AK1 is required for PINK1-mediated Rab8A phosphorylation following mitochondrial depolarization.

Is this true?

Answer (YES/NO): NO